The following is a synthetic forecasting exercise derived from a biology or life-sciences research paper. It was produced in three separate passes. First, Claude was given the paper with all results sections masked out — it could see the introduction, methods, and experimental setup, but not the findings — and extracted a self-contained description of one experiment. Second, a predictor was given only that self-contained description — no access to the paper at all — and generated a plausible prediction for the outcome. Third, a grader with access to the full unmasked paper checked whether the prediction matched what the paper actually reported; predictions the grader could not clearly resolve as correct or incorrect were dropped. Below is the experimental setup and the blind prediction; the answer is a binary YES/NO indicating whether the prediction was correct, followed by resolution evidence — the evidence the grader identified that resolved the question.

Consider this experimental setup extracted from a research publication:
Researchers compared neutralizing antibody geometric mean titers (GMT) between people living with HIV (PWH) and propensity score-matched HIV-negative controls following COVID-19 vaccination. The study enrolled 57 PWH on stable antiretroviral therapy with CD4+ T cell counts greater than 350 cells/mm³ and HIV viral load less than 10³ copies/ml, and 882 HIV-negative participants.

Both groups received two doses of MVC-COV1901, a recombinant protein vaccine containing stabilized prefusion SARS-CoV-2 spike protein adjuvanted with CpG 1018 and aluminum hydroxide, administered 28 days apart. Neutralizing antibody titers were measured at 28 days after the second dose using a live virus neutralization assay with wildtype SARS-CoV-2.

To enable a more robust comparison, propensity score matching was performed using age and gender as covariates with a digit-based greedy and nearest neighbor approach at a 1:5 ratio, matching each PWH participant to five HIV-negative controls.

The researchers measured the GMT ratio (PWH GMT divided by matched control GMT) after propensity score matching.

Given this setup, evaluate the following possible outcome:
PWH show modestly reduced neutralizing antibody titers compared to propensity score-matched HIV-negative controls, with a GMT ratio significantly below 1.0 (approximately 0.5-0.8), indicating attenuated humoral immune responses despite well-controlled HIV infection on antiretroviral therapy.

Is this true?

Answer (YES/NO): NO